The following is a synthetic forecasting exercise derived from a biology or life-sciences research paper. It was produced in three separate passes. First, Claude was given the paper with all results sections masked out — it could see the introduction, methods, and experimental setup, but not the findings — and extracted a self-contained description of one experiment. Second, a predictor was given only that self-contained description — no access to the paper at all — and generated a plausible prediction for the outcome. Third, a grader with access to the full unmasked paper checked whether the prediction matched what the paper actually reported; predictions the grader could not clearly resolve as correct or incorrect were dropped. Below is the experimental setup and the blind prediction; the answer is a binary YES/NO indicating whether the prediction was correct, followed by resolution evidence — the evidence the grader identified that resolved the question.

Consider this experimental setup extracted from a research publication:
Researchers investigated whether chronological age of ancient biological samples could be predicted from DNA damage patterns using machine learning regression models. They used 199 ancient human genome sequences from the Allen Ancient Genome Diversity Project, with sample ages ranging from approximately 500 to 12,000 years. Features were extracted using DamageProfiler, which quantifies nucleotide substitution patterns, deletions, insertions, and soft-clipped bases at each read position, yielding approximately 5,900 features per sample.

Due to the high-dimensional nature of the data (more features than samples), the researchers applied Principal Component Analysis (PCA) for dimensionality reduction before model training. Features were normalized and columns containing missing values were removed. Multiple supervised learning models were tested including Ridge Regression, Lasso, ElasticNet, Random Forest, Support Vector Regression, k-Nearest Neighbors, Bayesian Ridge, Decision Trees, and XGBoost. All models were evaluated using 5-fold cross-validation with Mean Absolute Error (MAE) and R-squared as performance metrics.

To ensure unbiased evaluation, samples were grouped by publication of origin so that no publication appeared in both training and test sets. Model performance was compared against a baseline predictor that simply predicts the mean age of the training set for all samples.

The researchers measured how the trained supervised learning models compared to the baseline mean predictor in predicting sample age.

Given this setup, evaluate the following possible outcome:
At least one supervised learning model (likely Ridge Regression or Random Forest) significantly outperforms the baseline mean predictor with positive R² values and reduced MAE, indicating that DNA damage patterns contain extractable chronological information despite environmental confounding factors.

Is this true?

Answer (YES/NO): NO